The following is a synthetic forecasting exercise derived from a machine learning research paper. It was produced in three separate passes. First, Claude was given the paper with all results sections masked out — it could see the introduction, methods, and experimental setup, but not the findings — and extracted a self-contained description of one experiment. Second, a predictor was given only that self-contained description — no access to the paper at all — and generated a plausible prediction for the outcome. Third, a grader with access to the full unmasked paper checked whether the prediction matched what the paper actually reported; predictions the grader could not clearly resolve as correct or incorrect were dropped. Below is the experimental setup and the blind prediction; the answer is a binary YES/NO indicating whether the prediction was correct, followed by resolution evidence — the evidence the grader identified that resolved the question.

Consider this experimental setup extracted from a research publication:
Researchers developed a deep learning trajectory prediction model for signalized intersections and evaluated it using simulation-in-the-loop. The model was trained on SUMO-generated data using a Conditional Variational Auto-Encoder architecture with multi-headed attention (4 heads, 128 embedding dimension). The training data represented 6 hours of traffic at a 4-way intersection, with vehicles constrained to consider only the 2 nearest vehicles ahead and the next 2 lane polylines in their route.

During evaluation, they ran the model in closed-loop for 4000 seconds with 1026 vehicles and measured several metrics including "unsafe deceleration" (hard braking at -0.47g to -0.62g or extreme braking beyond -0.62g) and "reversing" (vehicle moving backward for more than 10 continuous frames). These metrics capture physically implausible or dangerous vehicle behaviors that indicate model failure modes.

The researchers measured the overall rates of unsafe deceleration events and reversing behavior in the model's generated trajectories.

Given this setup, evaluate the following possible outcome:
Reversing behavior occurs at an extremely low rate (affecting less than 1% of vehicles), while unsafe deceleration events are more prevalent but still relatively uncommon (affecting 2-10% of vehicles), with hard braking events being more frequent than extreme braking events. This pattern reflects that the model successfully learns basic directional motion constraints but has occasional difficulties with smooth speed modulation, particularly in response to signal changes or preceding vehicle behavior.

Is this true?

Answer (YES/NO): NO